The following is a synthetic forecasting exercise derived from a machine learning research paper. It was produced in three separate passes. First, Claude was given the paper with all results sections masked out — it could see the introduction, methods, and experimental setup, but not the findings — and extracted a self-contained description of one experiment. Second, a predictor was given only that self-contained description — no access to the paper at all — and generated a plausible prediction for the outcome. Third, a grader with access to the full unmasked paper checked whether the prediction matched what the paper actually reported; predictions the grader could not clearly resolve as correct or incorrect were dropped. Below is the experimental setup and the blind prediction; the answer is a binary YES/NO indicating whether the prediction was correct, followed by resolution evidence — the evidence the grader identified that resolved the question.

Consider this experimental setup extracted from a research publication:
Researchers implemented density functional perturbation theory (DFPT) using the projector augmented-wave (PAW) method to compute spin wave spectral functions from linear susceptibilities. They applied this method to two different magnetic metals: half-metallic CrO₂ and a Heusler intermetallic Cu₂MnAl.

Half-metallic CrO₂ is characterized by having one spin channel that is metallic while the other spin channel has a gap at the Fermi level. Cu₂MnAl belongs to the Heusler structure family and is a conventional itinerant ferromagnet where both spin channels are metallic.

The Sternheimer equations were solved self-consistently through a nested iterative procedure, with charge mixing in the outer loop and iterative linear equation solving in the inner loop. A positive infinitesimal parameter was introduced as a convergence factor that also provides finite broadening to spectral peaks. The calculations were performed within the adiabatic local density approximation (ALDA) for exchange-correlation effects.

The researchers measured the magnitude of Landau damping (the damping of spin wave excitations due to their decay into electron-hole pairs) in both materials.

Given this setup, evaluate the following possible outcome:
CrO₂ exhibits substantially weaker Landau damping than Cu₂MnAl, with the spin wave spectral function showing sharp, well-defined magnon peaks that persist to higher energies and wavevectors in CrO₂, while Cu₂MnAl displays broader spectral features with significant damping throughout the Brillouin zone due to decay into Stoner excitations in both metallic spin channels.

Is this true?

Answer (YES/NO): NO